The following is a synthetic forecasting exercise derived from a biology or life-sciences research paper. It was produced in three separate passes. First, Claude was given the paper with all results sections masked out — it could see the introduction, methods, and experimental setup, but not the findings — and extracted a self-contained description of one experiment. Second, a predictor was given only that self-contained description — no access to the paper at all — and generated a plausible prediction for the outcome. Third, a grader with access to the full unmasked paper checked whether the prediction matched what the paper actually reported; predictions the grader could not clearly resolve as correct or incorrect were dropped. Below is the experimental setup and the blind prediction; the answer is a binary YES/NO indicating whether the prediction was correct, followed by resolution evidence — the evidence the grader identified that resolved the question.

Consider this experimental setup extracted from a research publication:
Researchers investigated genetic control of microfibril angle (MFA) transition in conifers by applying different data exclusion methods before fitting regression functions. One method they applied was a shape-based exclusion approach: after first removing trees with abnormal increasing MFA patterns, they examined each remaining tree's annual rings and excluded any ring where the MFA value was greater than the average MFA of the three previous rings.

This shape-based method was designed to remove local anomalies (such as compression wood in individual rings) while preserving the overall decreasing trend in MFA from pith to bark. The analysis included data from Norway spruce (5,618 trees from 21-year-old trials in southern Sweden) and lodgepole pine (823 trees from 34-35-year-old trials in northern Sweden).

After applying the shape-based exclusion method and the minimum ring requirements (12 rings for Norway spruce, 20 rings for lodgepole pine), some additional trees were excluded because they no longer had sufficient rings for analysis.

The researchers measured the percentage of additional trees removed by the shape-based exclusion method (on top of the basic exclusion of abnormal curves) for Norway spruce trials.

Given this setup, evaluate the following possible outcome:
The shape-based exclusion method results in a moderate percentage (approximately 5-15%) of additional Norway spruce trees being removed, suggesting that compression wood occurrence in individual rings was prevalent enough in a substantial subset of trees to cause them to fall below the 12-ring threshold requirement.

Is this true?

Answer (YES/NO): NO